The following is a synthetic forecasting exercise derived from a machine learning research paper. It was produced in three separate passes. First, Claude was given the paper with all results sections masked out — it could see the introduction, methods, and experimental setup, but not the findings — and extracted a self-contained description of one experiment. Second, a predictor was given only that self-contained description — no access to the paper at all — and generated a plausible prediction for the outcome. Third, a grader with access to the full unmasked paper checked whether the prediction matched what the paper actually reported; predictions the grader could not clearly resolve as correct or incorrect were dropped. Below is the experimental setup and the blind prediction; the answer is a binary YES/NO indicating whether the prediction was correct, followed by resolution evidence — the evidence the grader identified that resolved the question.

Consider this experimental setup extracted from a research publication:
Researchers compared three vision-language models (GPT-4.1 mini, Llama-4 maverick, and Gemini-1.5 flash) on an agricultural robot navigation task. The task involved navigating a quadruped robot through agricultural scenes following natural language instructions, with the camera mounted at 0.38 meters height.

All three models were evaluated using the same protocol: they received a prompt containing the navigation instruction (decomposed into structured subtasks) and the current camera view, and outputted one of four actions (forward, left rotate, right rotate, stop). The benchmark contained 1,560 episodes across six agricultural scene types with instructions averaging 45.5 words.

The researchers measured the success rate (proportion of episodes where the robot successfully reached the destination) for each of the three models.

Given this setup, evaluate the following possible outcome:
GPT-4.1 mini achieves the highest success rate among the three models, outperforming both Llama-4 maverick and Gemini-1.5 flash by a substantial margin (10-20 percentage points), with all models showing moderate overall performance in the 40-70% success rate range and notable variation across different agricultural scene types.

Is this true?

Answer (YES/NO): NO